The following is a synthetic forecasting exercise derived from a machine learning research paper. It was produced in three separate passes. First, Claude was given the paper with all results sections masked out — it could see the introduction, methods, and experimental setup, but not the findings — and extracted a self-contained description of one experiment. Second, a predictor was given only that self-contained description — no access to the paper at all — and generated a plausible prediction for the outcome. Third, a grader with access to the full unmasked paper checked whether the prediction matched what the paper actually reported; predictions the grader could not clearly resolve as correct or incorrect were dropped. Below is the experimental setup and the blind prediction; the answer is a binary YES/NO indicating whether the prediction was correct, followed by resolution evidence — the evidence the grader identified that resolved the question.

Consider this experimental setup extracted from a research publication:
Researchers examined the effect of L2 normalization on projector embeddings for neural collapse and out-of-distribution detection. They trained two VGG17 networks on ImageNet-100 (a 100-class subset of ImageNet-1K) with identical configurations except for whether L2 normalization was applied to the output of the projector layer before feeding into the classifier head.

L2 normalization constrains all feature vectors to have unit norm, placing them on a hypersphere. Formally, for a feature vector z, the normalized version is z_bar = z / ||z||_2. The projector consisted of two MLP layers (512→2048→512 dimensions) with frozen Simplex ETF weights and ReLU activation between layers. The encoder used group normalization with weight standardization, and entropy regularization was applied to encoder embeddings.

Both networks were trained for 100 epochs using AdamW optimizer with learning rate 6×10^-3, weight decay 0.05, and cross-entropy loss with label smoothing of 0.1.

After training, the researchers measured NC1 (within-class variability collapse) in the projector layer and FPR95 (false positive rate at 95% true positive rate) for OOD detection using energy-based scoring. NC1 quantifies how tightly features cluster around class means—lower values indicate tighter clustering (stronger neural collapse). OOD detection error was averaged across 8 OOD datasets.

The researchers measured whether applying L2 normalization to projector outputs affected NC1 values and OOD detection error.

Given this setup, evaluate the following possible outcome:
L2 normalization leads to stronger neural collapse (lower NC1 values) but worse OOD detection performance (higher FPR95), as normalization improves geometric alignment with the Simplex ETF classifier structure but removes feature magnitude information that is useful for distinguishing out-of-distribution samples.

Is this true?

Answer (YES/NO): NO